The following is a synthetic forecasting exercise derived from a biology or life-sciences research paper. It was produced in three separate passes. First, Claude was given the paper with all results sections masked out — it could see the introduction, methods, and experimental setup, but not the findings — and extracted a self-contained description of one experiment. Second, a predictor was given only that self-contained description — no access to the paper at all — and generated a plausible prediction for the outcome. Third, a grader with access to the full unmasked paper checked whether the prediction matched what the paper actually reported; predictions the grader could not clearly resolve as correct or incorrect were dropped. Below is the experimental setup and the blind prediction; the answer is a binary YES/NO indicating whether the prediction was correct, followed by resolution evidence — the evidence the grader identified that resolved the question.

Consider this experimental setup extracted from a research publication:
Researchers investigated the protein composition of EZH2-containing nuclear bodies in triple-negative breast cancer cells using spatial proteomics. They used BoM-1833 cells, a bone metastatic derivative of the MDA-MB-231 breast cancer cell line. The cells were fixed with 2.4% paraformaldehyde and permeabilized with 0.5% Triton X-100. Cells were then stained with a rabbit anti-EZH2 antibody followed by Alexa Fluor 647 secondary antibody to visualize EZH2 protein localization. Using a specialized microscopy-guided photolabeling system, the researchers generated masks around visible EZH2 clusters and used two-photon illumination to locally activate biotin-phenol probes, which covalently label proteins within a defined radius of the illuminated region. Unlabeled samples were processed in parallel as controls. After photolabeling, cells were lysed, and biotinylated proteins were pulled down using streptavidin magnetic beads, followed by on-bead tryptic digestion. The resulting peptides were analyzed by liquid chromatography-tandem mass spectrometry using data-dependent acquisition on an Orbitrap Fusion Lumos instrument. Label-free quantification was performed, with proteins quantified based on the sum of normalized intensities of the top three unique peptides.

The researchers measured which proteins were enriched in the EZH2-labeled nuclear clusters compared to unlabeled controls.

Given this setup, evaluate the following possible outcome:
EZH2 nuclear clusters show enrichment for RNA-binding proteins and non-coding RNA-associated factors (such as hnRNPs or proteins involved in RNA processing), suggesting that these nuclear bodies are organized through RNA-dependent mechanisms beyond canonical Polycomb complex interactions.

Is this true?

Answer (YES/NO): NO